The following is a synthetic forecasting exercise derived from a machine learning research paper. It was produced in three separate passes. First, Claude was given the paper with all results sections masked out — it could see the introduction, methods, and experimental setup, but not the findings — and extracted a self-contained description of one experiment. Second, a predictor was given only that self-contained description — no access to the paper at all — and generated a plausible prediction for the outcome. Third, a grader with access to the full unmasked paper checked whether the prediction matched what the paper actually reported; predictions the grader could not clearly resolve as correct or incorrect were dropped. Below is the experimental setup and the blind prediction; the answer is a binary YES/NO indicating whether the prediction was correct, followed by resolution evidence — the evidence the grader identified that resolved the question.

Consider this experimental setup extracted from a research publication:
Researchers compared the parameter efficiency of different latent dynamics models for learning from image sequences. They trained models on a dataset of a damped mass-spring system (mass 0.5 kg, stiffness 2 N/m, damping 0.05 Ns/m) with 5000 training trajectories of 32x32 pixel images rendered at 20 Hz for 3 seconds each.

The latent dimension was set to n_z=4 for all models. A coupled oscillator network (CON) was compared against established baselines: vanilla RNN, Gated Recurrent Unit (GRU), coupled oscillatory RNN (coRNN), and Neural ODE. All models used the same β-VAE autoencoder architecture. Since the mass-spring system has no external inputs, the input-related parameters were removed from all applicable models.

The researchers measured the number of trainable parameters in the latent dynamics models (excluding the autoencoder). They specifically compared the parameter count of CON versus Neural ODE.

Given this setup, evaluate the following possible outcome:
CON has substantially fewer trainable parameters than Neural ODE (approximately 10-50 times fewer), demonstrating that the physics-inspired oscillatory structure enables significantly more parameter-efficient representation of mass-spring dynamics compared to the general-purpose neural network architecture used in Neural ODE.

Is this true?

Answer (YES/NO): NO